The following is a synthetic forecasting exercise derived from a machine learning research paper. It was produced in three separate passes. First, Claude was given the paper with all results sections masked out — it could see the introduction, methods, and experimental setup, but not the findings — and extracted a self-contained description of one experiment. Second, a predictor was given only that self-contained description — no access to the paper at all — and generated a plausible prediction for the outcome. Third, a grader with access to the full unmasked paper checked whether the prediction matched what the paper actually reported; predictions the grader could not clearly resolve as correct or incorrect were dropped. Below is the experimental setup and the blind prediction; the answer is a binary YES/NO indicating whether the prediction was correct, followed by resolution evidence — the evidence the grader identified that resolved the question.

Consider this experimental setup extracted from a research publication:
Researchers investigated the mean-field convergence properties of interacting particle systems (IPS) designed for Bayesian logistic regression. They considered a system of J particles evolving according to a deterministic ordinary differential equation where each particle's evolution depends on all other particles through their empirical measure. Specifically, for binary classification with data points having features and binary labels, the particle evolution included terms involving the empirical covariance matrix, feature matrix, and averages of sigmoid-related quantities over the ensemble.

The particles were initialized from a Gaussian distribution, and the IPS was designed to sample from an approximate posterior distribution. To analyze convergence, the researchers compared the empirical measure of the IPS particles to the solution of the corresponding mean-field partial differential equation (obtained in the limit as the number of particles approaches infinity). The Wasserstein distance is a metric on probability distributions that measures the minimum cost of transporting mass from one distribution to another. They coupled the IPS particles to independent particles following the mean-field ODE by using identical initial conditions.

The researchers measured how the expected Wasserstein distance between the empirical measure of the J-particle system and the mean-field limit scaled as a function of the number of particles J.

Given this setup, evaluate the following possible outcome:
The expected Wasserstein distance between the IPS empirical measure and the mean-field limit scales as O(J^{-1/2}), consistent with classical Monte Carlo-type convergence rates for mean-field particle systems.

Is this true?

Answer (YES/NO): YES